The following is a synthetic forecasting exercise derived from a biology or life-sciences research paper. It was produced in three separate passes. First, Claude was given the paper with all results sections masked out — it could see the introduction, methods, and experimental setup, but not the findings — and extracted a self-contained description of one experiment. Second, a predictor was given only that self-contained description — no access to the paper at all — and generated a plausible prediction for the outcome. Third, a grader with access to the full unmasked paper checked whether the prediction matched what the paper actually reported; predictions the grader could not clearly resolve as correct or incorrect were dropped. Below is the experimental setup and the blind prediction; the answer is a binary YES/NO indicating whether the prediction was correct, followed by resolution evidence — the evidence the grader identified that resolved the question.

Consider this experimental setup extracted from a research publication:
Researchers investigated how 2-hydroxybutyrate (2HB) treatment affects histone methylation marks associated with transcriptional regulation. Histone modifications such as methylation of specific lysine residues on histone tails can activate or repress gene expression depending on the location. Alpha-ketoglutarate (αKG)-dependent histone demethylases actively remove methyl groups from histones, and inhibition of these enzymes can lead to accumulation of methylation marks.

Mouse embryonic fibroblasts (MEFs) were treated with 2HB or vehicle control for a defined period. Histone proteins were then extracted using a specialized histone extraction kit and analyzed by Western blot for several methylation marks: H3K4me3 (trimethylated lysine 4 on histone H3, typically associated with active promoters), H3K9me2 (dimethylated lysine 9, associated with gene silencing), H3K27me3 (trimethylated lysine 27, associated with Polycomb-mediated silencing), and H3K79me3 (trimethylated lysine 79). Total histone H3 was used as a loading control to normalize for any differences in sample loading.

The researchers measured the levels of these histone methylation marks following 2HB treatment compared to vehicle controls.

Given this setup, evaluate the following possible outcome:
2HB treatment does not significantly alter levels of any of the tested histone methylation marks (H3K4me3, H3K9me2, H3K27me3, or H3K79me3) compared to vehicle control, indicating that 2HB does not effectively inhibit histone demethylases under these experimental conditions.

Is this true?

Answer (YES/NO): YES